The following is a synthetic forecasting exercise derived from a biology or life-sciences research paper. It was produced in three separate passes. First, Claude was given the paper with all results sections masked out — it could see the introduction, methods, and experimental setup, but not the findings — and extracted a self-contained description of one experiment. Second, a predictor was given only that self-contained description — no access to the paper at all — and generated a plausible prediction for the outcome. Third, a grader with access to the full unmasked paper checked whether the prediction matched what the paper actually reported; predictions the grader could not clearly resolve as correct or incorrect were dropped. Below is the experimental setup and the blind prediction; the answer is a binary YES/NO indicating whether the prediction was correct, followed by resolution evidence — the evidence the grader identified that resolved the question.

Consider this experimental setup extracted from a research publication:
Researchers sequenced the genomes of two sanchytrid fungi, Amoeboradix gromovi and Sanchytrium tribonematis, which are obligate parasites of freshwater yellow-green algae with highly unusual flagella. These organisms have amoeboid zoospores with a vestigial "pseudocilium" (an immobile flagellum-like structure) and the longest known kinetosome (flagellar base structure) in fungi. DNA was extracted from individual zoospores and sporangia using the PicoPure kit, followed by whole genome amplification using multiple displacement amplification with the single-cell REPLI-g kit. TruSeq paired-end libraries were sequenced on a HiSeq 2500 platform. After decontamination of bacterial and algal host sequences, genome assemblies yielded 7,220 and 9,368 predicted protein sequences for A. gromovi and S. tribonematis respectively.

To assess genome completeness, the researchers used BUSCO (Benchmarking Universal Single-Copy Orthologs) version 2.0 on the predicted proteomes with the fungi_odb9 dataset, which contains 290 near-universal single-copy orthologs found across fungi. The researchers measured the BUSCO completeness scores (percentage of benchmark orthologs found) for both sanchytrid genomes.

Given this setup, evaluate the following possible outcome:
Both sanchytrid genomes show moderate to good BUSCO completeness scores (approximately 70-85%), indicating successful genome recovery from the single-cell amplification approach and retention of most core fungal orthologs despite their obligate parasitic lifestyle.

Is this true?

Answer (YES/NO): NO